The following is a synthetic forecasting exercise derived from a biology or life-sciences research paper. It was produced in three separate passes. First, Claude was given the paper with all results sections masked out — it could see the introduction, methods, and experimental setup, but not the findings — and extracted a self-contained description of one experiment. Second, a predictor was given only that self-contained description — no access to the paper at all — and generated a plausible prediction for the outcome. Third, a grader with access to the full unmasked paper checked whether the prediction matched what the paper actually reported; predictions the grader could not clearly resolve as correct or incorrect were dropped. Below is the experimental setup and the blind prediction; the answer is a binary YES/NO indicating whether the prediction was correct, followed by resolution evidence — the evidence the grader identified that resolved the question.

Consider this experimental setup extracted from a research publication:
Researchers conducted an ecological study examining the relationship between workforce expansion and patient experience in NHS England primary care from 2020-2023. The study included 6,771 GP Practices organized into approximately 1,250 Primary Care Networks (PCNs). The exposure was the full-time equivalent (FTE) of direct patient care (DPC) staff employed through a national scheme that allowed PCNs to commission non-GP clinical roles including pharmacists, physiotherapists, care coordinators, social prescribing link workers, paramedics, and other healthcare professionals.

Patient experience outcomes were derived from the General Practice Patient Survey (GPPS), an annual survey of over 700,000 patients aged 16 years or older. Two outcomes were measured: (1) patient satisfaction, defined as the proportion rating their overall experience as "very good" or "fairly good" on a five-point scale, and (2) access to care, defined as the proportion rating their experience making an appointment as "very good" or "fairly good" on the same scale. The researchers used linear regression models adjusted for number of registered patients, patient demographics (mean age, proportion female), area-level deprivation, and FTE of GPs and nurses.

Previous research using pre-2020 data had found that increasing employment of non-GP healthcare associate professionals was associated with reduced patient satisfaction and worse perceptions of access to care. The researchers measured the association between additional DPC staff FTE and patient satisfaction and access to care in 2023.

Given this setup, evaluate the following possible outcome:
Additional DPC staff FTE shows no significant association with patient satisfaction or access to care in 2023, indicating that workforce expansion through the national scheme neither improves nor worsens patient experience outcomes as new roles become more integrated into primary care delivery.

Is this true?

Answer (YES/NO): NO